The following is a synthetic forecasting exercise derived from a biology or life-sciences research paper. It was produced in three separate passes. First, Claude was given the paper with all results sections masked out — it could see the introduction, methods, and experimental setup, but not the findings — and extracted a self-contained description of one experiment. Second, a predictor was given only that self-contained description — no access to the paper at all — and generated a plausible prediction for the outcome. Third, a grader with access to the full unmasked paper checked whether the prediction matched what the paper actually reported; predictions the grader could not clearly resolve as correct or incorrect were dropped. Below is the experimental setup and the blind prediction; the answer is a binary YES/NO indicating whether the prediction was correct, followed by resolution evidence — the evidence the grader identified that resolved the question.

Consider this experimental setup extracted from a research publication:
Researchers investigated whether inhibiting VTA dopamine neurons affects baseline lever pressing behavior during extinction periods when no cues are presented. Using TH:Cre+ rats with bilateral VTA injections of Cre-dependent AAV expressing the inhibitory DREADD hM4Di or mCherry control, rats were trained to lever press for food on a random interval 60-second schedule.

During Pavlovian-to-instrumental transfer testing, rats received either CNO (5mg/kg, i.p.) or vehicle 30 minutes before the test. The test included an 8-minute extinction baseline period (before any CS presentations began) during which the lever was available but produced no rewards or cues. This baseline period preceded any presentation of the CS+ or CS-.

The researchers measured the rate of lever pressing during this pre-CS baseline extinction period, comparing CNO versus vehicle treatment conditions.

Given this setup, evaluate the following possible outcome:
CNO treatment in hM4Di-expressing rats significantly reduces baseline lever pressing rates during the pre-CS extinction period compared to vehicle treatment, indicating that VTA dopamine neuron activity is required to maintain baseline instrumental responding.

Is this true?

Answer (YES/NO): NO